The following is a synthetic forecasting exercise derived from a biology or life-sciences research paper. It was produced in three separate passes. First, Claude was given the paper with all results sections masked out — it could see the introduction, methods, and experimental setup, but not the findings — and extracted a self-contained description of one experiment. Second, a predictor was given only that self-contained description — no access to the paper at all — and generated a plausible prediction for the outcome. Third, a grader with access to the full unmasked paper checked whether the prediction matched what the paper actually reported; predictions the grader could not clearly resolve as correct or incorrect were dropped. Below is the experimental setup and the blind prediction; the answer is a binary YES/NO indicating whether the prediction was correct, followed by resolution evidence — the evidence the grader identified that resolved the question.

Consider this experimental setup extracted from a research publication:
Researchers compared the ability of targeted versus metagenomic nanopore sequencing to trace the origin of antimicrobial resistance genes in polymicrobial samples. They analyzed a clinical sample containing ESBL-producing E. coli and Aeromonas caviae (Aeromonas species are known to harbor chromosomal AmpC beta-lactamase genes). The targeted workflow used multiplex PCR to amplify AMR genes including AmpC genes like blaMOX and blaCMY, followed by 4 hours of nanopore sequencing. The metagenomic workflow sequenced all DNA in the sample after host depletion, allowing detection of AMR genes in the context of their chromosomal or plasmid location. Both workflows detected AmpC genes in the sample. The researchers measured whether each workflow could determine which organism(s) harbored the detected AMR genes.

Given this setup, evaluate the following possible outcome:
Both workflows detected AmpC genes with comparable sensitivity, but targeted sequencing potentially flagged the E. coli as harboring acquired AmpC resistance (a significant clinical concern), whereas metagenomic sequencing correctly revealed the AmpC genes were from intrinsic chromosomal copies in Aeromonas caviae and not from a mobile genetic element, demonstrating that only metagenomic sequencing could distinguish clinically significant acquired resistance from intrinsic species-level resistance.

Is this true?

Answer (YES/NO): NO